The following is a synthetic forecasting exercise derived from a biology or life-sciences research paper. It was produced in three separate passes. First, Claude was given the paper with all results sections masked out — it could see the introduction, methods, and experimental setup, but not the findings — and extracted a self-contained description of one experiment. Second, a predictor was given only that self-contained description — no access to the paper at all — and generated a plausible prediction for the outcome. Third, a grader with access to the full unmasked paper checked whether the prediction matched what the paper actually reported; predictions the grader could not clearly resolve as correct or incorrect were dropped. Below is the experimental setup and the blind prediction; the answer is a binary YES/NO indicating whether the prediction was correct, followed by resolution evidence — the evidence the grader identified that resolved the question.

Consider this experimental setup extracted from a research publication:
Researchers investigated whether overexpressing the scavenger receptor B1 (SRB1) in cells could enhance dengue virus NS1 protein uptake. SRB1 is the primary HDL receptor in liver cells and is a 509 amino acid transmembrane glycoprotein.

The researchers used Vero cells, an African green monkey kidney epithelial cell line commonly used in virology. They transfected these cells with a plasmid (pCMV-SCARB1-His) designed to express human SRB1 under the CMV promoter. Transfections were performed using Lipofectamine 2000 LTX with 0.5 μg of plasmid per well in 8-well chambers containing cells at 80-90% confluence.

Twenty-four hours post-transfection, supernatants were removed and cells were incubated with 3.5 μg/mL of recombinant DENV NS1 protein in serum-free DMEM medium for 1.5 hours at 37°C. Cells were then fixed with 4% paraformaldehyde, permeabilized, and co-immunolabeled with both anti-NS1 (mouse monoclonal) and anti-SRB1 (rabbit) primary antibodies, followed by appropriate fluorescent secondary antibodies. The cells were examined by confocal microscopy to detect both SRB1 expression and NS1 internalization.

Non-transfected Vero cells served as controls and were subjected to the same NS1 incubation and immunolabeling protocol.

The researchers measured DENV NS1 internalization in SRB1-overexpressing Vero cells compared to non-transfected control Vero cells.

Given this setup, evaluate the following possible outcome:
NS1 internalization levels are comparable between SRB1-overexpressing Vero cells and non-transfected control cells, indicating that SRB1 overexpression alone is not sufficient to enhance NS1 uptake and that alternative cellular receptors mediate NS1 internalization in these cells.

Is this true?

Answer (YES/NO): NO